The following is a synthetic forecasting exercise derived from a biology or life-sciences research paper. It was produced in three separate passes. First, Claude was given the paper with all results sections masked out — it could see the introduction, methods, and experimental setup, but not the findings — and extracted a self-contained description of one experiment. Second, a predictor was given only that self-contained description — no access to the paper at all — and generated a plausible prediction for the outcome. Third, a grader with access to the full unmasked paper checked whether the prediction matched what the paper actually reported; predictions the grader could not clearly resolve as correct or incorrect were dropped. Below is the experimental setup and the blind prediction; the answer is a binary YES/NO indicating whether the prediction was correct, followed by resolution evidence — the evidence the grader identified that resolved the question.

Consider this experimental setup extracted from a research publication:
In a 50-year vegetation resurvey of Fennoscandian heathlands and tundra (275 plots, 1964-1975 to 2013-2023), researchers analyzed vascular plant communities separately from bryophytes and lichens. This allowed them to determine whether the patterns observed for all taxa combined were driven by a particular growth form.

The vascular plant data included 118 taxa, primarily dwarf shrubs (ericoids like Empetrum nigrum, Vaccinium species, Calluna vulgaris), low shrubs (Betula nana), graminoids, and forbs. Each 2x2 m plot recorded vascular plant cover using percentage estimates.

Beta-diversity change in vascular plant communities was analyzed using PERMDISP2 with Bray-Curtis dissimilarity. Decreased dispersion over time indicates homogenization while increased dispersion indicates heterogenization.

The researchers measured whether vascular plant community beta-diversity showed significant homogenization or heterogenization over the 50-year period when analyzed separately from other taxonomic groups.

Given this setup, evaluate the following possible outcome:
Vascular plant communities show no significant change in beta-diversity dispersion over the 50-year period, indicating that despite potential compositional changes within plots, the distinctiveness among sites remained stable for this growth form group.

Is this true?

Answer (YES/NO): NO